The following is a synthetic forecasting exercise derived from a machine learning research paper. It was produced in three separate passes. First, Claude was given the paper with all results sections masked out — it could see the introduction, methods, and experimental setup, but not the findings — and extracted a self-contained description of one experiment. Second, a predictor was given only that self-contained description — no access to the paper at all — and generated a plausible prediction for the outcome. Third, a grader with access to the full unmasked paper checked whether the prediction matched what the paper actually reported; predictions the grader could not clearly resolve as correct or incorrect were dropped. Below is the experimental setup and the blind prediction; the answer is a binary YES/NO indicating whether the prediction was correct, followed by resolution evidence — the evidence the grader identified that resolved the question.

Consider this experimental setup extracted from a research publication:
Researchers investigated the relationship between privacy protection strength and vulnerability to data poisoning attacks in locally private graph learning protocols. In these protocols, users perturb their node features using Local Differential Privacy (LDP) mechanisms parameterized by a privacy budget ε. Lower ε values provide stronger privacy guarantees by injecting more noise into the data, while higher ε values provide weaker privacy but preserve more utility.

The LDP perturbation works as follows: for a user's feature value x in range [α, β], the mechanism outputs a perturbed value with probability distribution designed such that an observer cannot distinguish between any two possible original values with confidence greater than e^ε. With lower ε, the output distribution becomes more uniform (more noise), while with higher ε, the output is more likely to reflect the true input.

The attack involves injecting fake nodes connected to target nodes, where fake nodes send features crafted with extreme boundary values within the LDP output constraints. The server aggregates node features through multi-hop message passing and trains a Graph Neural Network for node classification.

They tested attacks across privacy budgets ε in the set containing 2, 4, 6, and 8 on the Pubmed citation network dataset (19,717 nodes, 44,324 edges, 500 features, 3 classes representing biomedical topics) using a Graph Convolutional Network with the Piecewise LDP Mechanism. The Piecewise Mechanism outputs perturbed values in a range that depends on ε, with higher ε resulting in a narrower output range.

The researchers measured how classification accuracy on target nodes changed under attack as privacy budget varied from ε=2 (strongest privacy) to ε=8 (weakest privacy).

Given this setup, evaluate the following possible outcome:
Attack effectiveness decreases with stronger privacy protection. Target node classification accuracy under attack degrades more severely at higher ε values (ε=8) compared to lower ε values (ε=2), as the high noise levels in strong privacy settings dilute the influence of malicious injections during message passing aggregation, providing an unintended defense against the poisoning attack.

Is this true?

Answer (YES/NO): NO